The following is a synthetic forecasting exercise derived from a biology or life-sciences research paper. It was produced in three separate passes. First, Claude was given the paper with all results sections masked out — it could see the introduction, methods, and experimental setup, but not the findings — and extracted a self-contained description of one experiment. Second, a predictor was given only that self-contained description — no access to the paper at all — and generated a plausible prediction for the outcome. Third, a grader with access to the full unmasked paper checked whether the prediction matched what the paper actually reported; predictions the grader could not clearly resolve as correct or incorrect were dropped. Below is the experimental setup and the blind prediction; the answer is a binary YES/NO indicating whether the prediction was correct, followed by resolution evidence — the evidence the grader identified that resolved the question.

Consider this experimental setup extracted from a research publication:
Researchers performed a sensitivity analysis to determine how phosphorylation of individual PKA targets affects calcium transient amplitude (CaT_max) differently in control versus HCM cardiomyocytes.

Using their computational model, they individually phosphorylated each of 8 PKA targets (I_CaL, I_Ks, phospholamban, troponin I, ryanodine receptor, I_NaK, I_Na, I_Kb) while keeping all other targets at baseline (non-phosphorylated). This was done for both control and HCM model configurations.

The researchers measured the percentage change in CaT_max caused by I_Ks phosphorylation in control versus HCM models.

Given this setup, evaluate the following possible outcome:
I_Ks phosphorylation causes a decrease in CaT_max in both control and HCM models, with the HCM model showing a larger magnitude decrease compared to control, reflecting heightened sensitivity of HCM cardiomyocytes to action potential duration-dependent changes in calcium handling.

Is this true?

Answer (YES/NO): NO